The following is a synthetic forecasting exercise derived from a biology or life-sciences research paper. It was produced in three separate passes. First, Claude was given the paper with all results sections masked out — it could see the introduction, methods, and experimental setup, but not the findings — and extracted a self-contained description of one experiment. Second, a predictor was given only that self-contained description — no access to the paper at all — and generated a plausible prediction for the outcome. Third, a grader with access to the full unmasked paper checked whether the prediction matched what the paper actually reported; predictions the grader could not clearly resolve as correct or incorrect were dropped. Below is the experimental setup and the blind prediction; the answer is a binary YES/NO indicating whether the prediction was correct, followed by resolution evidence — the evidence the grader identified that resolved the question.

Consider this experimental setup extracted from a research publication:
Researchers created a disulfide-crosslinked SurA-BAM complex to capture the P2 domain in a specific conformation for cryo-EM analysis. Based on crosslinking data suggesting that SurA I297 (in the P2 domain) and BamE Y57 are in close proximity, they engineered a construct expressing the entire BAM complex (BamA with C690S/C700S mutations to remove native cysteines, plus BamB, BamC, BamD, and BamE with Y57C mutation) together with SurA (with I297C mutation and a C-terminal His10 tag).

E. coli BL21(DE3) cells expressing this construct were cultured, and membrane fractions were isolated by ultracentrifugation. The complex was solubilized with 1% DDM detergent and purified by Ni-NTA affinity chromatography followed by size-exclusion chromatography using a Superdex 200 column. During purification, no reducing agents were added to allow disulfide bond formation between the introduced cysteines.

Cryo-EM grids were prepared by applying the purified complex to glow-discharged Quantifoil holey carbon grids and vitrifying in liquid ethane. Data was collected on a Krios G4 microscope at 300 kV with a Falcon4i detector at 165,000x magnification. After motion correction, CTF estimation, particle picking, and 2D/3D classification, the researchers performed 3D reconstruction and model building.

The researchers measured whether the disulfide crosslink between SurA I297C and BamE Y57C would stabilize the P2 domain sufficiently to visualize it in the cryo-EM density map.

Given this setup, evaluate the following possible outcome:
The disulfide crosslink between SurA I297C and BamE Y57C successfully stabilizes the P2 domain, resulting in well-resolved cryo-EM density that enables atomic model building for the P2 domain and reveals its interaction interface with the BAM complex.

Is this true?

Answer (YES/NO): YES